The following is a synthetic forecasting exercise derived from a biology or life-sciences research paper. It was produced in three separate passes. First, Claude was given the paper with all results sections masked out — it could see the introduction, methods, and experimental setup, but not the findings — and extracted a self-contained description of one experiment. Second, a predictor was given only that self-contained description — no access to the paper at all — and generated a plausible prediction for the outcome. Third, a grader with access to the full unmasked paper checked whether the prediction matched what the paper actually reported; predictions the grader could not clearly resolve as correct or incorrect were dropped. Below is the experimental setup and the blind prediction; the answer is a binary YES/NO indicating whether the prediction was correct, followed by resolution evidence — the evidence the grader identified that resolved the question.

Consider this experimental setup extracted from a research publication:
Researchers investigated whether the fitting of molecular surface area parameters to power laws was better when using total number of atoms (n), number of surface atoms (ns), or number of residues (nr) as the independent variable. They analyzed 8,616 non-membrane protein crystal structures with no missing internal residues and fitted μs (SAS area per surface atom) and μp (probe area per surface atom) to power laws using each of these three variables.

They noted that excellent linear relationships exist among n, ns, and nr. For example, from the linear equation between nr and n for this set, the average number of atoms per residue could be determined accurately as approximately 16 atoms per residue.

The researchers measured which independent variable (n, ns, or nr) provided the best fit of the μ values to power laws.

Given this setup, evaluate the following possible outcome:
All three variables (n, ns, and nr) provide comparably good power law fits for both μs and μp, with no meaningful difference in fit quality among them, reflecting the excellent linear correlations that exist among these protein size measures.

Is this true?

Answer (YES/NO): NO